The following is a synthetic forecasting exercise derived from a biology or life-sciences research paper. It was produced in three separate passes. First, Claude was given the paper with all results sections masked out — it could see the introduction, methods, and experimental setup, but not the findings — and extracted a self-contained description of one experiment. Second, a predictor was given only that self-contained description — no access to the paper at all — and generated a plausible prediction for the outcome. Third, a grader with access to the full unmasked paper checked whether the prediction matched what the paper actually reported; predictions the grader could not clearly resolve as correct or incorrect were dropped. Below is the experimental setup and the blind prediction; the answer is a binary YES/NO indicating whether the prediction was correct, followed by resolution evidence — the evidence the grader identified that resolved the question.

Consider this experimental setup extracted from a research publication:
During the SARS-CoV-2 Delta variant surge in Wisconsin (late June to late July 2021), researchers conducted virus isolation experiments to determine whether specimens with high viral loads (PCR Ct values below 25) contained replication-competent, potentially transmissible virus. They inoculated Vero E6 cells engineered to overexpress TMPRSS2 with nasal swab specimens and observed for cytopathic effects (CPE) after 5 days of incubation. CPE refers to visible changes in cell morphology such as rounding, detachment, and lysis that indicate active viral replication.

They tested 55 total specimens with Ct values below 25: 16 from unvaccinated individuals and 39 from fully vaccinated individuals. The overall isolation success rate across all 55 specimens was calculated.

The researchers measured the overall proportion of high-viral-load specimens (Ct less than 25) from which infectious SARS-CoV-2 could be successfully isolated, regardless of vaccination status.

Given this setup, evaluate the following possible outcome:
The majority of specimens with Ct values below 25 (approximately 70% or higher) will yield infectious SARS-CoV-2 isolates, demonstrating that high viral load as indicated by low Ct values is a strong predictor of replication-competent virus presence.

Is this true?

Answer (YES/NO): YES